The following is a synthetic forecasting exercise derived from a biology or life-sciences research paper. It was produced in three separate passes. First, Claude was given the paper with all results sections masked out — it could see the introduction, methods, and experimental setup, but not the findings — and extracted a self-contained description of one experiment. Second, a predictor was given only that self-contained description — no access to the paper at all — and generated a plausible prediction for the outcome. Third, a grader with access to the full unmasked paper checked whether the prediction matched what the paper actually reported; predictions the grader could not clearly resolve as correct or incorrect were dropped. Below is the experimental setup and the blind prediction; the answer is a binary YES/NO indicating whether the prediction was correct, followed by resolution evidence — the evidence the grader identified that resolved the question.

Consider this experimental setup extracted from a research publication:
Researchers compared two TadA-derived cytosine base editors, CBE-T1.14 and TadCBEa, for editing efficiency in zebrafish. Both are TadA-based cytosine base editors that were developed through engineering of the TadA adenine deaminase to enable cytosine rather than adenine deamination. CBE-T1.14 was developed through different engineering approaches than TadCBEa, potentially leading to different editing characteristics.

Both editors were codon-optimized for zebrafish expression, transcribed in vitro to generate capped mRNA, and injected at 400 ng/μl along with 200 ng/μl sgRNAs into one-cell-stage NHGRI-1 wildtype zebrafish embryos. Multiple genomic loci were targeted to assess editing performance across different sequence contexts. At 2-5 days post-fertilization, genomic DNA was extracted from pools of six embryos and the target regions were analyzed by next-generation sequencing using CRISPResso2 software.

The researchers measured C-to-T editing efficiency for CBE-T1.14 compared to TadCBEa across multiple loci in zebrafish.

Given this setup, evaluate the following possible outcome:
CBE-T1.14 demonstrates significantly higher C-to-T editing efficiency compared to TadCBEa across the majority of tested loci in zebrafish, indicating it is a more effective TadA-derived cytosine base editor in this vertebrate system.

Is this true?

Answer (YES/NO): NO